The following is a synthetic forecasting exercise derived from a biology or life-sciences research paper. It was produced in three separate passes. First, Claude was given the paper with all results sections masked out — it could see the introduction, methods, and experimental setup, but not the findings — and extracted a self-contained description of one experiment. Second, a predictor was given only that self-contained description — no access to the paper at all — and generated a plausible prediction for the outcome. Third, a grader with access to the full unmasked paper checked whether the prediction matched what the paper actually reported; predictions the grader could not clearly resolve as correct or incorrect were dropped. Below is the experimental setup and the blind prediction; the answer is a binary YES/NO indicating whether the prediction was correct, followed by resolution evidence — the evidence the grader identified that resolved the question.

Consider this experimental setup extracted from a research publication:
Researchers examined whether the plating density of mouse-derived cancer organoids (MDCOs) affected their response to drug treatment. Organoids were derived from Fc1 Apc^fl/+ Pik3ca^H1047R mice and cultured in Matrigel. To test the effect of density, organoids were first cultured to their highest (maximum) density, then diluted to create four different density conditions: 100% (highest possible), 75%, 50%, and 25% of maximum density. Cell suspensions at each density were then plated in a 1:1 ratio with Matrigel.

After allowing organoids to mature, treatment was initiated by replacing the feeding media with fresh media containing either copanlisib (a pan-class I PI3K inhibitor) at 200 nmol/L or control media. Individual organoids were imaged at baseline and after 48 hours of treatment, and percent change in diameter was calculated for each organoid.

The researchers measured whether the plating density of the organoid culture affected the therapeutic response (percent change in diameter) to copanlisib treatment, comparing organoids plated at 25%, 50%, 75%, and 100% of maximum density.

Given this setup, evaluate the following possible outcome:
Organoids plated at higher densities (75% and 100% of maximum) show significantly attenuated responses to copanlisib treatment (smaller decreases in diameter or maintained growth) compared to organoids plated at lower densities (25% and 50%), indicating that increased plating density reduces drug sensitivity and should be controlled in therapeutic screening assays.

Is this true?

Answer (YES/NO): NO